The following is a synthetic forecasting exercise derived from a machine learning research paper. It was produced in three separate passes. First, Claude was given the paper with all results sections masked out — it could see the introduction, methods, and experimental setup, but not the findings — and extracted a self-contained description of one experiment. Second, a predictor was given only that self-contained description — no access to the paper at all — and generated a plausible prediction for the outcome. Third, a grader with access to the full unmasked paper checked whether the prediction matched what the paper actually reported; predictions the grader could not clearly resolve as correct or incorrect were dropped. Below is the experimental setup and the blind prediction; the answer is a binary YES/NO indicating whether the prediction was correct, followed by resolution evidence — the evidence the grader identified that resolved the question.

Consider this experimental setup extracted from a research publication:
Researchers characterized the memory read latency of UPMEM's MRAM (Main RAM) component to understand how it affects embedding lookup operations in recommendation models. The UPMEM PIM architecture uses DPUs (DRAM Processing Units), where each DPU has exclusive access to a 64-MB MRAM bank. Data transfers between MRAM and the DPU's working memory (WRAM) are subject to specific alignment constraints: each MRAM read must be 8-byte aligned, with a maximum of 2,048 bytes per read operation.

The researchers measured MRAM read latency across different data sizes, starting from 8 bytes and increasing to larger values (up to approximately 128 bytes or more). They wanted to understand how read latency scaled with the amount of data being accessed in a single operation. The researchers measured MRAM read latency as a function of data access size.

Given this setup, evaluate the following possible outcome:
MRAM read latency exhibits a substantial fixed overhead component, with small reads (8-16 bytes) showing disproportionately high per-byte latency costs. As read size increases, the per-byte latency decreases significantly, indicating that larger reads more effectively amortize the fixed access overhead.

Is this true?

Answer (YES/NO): YES